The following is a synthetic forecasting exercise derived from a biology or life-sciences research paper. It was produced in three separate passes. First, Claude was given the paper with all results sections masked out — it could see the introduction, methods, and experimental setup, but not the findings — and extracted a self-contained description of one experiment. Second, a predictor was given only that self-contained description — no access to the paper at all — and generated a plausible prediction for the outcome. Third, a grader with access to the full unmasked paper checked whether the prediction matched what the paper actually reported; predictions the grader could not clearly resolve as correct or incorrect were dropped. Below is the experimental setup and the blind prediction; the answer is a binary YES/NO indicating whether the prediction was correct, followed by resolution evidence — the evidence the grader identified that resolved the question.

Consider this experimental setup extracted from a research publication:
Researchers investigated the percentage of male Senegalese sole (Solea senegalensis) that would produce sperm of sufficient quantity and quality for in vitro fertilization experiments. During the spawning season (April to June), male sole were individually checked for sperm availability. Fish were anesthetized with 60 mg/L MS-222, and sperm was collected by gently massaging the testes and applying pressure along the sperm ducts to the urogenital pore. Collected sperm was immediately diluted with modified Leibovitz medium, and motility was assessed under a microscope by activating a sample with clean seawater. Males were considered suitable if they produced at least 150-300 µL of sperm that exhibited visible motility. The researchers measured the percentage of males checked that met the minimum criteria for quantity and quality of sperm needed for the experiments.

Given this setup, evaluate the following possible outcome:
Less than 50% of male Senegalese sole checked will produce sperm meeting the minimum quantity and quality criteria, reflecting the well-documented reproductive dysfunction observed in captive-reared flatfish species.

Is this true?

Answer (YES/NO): NO